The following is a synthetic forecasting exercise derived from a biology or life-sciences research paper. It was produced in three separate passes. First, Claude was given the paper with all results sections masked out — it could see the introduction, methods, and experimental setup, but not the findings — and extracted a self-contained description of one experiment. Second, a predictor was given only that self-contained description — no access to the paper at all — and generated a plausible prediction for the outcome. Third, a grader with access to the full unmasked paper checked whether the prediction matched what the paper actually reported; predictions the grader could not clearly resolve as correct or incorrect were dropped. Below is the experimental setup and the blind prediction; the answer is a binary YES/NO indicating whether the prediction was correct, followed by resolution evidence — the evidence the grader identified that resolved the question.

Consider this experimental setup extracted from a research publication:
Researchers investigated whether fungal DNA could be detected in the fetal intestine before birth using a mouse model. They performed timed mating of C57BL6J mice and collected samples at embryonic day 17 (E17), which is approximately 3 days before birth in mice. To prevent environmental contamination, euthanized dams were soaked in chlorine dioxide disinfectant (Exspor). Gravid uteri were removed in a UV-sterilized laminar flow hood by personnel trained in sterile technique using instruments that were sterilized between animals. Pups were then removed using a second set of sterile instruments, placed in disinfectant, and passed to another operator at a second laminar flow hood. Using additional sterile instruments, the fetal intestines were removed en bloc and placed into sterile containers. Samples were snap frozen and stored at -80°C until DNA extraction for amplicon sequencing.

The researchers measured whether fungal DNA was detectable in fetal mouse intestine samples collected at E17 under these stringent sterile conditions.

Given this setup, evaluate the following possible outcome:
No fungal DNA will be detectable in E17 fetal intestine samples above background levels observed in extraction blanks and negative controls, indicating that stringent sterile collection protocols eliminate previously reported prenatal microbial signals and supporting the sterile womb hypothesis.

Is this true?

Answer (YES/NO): NO